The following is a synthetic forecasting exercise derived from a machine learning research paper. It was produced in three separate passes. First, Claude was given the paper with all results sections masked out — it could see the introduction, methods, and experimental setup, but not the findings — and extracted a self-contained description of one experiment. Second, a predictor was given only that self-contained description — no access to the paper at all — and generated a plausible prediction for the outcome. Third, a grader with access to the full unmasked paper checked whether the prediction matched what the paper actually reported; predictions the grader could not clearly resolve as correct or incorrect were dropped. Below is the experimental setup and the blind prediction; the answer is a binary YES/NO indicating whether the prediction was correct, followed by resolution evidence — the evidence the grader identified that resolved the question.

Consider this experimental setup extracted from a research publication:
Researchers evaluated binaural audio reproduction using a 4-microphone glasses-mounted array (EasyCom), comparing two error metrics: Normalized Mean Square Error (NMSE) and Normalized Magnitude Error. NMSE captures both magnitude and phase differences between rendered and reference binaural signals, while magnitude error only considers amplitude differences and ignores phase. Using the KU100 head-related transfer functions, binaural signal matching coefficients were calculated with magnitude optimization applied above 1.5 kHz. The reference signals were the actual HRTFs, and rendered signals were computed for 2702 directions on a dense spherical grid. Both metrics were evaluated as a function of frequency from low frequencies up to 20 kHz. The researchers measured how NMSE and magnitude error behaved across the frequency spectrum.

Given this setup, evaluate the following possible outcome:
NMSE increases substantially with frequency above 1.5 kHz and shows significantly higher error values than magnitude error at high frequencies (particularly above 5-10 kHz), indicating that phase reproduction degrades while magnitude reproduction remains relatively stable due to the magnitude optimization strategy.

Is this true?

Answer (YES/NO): NO